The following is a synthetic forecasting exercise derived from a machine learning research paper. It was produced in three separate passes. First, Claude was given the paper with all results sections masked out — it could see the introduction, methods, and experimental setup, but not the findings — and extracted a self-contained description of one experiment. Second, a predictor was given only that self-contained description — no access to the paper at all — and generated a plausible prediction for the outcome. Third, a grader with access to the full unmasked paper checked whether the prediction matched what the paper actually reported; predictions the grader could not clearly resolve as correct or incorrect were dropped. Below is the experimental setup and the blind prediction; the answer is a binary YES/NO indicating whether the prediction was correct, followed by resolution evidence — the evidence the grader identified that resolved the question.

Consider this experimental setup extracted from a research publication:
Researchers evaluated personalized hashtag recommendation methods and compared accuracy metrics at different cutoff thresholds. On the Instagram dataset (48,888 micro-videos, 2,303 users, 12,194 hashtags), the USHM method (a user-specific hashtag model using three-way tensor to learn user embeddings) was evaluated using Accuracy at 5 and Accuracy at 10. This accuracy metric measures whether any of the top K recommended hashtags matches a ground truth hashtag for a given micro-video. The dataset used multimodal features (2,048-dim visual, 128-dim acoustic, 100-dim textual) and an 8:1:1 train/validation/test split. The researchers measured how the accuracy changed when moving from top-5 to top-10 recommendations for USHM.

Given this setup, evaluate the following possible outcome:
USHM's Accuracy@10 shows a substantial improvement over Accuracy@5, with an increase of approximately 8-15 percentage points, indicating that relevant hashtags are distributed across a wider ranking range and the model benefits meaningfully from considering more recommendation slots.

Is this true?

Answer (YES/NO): NO